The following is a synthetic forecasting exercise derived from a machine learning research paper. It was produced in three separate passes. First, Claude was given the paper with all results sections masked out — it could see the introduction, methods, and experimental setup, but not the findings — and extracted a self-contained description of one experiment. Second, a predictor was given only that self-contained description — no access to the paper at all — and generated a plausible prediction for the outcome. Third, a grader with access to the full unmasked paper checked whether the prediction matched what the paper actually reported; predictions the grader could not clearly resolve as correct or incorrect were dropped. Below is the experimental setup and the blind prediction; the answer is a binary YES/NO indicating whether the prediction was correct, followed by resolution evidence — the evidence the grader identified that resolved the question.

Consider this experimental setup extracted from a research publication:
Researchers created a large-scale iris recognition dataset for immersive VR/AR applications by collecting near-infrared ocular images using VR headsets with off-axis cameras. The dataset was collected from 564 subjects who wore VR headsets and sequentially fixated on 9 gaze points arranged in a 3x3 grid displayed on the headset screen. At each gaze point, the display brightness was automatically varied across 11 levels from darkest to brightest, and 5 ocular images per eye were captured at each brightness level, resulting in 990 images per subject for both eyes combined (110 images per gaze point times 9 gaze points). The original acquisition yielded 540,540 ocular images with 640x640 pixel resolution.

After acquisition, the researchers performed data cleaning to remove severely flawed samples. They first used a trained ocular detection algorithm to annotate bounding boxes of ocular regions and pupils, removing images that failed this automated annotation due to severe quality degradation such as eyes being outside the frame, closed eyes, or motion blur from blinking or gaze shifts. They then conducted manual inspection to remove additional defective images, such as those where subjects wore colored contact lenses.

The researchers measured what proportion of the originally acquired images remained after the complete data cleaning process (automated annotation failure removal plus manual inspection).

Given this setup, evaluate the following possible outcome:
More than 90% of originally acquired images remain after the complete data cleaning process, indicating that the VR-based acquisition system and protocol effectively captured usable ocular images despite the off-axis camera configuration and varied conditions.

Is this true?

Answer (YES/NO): YES